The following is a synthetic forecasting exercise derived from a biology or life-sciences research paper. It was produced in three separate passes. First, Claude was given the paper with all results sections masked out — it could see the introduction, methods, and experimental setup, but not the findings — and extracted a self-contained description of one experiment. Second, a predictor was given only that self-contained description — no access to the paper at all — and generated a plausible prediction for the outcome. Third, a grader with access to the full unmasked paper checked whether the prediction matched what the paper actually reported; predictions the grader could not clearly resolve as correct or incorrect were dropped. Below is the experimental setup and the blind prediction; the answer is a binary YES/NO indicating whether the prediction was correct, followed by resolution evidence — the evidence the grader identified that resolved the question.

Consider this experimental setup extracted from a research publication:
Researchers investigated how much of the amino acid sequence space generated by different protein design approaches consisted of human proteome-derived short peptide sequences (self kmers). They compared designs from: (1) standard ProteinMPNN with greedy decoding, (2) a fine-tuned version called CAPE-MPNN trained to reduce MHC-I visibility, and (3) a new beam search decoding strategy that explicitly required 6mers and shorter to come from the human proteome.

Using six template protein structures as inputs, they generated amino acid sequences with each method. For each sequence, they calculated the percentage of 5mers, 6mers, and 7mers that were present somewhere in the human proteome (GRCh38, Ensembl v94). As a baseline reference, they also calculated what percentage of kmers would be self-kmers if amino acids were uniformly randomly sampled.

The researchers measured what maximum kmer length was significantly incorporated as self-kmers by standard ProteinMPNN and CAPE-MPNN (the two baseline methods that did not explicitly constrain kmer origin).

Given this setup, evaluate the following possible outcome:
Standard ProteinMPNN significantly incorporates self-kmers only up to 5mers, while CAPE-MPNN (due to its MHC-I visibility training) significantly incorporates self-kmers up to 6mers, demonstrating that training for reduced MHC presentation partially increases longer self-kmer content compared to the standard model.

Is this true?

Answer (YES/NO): NO